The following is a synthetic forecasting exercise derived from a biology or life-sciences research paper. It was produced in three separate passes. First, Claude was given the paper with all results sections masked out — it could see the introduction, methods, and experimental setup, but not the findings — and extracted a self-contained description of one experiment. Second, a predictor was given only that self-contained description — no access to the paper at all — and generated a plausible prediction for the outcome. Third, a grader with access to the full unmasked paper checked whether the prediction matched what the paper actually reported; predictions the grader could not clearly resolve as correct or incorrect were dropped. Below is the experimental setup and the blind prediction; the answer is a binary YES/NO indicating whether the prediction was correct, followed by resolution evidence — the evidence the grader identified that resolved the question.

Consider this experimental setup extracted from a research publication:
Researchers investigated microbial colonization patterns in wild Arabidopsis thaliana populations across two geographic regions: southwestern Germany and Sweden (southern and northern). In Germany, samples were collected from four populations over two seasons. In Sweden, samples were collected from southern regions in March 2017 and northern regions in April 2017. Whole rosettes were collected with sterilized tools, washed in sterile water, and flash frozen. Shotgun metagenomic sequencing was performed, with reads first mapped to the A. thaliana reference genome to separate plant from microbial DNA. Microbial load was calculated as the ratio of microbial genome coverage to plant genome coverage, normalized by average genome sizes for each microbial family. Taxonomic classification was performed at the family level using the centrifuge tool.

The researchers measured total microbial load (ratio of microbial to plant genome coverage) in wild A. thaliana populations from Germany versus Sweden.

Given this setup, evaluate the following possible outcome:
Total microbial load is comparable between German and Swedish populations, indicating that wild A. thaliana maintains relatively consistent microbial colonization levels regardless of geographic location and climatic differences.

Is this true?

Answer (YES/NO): NO